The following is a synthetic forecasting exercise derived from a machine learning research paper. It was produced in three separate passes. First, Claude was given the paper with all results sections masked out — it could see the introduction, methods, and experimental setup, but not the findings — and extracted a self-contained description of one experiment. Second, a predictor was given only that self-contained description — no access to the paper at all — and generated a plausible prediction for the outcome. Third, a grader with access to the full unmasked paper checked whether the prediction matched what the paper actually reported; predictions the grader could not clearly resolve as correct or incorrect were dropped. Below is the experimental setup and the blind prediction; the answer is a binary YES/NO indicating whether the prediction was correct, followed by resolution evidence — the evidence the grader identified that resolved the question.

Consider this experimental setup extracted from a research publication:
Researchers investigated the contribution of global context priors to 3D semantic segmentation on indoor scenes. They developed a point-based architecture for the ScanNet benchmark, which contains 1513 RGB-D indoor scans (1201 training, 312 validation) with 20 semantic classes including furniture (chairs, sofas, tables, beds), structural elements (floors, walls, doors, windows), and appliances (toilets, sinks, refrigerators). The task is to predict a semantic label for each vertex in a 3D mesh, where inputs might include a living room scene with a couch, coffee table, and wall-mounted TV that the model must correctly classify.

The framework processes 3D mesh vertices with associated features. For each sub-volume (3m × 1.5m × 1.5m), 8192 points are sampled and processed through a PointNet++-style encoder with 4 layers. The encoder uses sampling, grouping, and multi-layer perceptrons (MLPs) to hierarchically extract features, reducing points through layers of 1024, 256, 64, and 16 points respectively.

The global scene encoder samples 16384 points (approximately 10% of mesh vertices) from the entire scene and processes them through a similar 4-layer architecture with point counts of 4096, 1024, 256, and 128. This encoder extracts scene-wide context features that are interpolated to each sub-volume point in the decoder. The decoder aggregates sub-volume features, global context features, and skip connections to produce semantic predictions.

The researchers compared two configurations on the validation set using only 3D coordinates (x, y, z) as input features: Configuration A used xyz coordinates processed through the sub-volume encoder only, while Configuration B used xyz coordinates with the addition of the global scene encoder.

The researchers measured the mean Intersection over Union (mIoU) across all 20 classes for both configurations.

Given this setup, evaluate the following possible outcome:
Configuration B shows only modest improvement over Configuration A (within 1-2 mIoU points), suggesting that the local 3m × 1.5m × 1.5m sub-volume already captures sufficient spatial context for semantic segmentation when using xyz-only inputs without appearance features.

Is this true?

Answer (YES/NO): NO